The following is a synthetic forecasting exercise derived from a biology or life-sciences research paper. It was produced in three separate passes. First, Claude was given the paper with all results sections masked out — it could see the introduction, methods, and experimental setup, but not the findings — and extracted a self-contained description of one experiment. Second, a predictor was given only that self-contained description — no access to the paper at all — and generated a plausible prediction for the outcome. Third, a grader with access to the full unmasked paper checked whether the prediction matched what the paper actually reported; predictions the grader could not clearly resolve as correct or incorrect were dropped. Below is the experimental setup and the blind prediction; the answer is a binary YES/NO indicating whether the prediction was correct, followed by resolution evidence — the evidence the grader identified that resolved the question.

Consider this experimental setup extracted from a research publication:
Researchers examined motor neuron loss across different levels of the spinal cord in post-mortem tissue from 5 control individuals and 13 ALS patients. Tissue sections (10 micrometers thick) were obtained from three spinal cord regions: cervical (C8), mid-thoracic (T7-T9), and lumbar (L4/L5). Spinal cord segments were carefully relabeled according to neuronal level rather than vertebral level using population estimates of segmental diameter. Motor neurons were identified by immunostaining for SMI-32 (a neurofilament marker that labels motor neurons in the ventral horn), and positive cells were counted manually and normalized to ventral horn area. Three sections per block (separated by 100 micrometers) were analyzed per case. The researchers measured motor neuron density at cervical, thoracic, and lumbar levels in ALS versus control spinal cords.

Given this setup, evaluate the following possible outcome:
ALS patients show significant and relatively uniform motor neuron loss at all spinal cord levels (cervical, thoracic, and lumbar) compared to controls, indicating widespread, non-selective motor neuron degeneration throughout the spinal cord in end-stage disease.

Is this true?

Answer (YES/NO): NO